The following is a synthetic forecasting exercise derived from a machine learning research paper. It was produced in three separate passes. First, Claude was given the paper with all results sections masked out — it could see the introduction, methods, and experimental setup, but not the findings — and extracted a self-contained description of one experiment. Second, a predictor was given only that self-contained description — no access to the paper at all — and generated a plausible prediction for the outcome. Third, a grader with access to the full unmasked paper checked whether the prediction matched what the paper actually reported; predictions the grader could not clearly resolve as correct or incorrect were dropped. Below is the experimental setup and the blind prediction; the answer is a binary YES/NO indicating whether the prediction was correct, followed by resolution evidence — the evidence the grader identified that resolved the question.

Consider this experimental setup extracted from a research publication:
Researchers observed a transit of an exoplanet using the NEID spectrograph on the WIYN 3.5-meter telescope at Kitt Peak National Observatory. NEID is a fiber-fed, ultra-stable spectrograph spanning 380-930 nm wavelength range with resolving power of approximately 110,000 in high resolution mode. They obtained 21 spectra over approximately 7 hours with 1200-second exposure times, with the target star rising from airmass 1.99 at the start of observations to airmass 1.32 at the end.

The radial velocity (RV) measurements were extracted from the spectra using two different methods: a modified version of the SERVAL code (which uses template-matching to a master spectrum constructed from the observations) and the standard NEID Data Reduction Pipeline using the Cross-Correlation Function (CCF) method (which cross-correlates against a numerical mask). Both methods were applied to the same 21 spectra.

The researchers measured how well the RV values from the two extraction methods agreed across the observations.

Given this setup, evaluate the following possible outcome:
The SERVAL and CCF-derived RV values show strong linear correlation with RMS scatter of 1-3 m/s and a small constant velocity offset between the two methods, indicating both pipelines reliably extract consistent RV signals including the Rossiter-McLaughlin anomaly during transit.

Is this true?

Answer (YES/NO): NO